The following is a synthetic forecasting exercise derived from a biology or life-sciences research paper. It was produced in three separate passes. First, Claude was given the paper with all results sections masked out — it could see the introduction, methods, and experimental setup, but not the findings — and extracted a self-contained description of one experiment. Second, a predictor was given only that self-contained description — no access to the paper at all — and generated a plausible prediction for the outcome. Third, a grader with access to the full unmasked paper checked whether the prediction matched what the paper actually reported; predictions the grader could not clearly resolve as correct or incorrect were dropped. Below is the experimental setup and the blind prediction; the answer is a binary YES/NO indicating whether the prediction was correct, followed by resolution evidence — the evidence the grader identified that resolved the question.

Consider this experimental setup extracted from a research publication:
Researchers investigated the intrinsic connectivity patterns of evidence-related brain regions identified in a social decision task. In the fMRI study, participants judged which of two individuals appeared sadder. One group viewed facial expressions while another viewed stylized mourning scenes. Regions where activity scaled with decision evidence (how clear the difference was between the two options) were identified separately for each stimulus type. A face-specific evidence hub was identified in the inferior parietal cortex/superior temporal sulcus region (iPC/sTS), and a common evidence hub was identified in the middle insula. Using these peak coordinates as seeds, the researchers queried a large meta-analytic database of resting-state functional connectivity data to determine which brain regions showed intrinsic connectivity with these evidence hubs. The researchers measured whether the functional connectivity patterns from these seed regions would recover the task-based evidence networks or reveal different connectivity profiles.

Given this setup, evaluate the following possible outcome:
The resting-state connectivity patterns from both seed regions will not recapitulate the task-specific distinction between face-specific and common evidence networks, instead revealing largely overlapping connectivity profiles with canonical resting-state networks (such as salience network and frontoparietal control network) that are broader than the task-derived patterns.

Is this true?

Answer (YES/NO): NO